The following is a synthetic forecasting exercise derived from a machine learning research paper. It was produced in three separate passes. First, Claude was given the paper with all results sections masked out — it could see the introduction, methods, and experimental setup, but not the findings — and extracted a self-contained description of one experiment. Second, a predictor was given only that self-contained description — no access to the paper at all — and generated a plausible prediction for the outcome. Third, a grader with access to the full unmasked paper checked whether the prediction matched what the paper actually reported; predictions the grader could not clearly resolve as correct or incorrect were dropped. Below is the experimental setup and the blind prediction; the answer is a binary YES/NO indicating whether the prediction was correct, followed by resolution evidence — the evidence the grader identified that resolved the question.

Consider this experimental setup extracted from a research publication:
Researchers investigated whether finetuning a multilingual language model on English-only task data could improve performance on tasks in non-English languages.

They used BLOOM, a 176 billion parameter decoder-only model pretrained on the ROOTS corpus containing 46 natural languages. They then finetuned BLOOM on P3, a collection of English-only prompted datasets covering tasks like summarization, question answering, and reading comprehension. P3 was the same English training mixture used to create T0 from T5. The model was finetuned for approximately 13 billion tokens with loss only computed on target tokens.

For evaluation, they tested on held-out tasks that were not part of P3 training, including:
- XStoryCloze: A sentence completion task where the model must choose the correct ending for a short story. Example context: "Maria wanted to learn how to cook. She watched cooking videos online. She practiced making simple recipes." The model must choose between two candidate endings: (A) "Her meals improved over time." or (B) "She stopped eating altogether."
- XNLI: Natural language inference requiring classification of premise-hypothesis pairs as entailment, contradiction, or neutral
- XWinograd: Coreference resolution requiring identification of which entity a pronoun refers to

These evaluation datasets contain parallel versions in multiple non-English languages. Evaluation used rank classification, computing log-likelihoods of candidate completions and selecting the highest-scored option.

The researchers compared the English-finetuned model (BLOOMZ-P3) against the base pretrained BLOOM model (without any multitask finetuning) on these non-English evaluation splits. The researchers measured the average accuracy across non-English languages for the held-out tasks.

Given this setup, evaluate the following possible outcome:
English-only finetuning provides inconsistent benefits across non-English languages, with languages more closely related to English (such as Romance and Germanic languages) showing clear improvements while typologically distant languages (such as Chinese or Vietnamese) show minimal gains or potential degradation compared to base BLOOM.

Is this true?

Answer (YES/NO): NO